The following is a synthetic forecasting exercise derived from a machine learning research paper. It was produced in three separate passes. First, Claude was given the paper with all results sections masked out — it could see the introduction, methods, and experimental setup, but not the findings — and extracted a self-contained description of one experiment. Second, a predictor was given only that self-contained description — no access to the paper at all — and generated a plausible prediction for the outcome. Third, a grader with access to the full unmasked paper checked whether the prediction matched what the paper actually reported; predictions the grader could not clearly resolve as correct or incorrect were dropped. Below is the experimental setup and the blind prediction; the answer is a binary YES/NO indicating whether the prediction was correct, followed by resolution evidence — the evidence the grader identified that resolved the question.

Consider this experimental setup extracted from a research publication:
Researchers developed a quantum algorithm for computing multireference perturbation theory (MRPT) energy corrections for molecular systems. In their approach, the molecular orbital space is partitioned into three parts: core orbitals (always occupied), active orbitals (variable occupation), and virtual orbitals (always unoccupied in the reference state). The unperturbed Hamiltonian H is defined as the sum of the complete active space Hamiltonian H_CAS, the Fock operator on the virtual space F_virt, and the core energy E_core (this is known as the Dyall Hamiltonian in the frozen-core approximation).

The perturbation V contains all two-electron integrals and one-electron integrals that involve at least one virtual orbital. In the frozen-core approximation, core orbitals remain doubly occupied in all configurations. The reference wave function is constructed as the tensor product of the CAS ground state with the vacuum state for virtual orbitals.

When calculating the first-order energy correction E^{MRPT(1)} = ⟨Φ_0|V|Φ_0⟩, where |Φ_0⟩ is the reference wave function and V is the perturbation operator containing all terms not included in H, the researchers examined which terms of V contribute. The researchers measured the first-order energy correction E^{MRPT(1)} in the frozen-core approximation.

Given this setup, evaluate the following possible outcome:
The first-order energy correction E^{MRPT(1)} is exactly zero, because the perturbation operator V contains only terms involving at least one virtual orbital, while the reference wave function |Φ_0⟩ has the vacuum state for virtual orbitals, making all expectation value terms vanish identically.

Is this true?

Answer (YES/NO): YES